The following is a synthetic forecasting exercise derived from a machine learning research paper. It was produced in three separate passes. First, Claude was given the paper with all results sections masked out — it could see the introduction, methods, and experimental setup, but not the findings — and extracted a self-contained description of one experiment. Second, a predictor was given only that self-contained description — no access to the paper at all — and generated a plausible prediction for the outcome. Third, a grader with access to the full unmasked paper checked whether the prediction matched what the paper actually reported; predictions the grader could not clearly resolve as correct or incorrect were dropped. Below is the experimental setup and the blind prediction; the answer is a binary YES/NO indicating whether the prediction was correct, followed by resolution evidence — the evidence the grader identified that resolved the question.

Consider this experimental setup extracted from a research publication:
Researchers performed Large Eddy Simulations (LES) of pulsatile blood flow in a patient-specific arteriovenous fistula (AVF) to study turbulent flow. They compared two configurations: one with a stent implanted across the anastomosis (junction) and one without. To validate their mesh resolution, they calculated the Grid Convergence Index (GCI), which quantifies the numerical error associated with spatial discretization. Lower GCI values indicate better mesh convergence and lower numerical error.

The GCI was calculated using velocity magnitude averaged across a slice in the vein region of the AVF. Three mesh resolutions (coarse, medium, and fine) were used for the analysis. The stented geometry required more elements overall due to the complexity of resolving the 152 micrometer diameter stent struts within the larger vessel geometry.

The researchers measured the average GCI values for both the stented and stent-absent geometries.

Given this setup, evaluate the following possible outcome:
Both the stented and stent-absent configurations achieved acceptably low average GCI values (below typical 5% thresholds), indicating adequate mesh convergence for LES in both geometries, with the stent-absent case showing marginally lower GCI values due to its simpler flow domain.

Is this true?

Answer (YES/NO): NO